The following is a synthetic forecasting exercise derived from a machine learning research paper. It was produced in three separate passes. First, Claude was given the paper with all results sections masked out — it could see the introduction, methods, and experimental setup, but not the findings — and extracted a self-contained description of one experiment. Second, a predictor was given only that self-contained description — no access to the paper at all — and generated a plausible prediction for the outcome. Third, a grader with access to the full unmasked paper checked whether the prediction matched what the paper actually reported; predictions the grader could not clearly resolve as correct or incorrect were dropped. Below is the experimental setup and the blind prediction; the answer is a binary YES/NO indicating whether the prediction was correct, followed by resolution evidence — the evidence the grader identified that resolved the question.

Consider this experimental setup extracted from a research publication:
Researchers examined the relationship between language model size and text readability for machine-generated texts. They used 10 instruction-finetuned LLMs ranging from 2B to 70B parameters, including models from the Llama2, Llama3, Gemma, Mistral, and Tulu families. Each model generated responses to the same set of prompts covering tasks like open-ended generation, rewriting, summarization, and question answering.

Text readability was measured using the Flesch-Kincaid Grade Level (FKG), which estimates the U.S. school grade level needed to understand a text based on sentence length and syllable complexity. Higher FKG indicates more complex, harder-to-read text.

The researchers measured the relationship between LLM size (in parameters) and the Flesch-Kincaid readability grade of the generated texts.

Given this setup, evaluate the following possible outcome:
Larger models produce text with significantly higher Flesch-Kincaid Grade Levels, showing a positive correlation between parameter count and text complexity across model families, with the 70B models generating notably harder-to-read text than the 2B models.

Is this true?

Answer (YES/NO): NO